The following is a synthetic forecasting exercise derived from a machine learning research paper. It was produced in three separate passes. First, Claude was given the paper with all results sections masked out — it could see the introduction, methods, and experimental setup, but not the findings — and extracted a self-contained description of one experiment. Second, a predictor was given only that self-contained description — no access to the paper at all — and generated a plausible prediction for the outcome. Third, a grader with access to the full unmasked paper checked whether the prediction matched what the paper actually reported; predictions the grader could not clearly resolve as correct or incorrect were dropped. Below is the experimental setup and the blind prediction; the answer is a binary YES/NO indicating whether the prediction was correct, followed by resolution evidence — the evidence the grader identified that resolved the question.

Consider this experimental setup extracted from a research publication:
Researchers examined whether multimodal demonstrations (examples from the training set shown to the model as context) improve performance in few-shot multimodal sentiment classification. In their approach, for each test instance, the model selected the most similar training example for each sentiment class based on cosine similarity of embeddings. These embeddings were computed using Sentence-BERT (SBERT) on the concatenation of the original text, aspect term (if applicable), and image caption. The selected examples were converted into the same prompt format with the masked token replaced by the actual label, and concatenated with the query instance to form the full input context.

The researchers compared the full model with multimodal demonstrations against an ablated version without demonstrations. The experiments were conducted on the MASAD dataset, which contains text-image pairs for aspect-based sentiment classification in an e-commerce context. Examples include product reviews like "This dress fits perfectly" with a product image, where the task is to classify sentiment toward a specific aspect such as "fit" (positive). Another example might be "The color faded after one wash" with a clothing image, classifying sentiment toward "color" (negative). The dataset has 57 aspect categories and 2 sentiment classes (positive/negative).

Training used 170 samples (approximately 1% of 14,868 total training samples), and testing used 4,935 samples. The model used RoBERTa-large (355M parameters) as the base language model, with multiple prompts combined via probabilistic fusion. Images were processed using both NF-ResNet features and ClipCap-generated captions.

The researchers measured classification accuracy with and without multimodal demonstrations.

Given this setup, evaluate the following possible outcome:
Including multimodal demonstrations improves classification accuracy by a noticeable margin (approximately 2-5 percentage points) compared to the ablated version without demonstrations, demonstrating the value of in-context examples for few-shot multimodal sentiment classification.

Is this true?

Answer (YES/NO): NO